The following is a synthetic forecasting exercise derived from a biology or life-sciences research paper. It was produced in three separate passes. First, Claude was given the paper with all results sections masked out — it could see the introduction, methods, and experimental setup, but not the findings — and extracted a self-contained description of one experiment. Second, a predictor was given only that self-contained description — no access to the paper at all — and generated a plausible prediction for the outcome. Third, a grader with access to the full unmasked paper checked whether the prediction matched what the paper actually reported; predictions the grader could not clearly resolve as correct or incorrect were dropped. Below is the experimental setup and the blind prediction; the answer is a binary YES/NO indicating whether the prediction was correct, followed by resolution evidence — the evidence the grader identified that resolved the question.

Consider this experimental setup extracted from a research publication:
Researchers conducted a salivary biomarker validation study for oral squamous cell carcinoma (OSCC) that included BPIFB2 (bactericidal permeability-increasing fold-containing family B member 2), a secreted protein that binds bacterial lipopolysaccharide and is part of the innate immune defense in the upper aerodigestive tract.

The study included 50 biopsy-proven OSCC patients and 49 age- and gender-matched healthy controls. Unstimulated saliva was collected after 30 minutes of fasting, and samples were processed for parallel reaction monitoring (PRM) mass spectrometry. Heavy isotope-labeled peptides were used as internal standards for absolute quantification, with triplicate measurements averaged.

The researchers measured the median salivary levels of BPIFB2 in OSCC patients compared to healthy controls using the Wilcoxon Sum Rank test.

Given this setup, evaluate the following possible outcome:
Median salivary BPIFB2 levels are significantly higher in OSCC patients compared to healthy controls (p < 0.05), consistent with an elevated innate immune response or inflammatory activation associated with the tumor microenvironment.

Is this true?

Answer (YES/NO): NO